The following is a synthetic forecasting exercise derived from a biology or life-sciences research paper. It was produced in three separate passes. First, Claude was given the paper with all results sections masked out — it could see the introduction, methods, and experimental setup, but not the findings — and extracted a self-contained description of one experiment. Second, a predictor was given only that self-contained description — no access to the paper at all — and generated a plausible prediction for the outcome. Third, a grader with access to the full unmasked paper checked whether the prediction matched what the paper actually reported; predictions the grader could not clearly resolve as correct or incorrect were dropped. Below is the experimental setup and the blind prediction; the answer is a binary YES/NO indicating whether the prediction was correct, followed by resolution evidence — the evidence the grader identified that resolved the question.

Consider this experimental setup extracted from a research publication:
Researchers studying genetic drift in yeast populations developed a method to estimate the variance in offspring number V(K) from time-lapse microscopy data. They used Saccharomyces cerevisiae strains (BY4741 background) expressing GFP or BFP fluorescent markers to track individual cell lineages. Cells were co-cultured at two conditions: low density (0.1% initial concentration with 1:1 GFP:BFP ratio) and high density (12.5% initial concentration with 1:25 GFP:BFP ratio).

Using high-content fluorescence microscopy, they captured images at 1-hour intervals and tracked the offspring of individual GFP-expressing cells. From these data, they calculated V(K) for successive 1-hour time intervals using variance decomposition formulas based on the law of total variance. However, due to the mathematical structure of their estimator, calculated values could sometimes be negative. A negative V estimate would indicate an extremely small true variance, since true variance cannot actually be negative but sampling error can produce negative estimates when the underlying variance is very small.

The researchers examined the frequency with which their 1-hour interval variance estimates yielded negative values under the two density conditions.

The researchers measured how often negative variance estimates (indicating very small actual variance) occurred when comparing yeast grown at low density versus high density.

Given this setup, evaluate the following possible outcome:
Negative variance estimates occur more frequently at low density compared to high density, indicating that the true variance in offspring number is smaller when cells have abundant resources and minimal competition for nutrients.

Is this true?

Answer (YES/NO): YES